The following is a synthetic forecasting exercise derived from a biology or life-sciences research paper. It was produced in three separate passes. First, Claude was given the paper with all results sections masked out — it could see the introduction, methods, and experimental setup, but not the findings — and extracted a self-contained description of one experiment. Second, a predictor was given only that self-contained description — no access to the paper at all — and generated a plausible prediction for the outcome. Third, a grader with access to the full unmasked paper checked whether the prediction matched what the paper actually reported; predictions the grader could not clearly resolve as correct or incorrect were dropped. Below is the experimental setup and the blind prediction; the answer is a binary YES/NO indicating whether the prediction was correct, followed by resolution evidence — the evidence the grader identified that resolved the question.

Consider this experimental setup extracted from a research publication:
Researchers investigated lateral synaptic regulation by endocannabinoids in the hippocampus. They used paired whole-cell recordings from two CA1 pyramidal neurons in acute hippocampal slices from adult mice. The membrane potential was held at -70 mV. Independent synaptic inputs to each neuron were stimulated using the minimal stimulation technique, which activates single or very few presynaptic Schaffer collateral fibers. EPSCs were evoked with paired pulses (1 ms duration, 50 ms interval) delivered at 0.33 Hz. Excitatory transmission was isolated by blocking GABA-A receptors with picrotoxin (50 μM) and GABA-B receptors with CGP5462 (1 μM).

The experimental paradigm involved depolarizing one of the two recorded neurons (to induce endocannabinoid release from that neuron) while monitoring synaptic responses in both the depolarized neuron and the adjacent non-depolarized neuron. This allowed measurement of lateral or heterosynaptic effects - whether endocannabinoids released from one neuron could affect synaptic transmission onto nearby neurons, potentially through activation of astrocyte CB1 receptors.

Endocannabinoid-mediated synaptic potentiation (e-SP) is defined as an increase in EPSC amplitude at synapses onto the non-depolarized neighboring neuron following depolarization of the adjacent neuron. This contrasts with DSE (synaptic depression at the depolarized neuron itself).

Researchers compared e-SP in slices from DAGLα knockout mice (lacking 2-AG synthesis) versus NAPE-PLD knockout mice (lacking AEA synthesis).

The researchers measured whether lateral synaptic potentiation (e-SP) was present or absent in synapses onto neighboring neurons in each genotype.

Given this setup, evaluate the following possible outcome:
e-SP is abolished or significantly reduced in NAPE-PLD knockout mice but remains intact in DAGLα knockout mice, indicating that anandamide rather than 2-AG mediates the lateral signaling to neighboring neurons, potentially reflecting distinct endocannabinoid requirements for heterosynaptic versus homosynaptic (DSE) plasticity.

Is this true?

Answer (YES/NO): YES